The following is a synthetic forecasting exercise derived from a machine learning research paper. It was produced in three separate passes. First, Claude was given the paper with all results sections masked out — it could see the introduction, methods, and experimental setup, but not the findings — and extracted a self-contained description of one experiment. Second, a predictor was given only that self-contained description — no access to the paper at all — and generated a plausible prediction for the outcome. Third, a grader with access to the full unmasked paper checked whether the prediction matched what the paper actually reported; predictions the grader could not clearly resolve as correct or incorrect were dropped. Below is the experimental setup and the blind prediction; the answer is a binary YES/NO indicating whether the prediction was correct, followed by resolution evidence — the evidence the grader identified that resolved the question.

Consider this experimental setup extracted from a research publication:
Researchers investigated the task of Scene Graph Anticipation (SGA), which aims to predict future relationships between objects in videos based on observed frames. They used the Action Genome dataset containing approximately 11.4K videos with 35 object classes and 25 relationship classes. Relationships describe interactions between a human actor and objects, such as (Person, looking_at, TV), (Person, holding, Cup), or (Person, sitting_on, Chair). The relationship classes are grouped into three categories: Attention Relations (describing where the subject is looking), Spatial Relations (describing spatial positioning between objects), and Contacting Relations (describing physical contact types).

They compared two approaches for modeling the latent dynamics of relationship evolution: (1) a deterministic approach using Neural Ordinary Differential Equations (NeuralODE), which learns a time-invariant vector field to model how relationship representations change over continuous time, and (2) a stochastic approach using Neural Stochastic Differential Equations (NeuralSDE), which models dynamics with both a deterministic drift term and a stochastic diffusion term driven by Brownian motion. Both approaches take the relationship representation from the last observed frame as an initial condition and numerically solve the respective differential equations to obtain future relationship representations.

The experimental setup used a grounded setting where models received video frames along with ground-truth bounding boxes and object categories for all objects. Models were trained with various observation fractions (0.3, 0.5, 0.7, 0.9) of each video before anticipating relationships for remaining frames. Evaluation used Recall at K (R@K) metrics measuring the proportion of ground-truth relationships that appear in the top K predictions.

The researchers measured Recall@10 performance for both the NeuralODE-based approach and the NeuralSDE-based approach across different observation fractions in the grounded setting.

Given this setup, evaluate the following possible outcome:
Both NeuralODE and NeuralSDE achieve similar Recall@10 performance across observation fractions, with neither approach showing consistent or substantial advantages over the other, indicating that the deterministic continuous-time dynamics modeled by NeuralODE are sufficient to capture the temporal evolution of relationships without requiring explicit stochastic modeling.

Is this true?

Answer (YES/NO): NO